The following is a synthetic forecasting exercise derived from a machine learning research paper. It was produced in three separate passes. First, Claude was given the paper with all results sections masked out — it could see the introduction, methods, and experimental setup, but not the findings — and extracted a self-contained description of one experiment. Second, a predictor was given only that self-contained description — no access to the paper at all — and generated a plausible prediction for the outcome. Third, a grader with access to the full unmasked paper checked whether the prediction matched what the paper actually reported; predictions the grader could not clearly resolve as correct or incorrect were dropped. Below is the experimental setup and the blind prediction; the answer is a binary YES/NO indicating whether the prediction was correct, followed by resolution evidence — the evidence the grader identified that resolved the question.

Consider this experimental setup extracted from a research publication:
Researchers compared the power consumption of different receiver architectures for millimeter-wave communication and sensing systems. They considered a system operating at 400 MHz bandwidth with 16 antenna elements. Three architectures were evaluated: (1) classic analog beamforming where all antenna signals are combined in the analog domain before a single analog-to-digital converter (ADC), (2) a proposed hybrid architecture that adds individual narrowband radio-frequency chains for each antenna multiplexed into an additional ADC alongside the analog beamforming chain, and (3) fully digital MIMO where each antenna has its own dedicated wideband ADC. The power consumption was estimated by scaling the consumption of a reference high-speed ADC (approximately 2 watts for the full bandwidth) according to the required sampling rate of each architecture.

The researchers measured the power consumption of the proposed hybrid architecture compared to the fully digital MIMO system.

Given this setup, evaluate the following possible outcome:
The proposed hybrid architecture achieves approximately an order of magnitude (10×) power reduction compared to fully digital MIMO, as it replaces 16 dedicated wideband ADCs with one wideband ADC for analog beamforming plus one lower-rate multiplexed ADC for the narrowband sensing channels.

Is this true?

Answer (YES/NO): NO